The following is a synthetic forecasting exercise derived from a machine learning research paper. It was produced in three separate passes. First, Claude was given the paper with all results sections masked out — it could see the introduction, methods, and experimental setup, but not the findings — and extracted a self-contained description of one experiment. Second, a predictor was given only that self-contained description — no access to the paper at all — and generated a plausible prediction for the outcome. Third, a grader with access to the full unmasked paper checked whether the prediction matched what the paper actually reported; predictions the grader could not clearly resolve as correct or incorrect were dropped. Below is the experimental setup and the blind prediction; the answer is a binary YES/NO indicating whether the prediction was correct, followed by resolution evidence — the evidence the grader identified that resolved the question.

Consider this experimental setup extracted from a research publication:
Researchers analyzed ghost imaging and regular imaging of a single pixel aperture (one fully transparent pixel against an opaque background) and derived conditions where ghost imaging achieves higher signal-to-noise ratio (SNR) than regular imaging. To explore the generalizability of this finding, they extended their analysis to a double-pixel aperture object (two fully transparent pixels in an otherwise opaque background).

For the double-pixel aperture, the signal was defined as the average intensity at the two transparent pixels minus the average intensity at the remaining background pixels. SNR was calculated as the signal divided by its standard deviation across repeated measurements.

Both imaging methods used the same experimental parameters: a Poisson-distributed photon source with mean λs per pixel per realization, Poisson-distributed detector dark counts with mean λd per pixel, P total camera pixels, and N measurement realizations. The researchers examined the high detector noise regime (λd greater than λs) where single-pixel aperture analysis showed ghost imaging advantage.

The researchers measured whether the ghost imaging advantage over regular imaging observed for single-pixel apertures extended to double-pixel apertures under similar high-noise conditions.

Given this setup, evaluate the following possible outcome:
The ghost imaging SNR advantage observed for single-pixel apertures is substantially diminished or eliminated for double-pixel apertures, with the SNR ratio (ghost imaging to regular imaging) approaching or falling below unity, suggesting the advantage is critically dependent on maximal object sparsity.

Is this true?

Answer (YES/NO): NO